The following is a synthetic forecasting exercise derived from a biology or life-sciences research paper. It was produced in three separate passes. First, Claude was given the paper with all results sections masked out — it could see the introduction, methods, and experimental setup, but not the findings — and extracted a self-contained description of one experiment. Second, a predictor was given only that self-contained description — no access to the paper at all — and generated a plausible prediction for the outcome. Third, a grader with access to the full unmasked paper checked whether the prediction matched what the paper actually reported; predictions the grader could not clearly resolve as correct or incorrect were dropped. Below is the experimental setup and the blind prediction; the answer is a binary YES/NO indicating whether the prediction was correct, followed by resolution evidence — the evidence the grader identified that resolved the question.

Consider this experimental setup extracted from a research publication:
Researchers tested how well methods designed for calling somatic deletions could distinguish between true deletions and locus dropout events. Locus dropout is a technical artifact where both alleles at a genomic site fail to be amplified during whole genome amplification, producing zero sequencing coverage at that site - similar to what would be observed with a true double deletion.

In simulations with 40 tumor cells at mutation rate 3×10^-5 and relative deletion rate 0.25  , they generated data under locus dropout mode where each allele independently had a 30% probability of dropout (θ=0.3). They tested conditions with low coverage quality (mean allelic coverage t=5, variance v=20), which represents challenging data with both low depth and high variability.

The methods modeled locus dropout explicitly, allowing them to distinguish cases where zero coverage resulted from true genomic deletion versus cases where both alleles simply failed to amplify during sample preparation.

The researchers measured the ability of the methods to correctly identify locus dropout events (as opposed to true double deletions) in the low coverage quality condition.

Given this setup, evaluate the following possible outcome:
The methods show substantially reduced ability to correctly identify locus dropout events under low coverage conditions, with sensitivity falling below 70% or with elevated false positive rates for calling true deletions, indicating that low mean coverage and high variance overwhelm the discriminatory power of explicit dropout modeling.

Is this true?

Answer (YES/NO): YES